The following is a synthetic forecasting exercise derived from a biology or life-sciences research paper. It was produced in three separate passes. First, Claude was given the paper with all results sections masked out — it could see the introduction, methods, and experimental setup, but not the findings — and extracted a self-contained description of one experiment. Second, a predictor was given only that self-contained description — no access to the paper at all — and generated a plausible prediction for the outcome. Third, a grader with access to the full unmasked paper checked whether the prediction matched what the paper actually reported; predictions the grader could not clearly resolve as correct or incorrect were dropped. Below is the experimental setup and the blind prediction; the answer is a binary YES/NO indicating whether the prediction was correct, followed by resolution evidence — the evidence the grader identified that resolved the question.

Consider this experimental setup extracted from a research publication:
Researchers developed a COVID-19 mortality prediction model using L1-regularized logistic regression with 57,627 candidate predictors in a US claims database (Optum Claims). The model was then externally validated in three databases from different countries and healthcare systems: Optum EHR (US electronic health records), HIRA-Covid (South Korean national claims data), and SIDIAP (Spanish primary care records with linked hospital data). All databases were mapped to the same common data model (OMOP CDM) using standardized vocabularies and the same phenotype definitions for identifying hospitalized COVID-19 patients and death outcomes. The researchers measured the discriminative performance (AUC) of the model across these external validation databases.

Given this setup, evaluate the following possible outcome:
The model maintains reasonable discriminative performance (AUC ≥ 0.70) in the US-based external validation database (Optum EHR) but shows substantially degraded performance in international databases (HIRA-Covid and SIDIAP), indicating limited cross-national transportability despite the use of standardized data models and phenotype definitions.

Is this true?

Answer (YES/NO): NO